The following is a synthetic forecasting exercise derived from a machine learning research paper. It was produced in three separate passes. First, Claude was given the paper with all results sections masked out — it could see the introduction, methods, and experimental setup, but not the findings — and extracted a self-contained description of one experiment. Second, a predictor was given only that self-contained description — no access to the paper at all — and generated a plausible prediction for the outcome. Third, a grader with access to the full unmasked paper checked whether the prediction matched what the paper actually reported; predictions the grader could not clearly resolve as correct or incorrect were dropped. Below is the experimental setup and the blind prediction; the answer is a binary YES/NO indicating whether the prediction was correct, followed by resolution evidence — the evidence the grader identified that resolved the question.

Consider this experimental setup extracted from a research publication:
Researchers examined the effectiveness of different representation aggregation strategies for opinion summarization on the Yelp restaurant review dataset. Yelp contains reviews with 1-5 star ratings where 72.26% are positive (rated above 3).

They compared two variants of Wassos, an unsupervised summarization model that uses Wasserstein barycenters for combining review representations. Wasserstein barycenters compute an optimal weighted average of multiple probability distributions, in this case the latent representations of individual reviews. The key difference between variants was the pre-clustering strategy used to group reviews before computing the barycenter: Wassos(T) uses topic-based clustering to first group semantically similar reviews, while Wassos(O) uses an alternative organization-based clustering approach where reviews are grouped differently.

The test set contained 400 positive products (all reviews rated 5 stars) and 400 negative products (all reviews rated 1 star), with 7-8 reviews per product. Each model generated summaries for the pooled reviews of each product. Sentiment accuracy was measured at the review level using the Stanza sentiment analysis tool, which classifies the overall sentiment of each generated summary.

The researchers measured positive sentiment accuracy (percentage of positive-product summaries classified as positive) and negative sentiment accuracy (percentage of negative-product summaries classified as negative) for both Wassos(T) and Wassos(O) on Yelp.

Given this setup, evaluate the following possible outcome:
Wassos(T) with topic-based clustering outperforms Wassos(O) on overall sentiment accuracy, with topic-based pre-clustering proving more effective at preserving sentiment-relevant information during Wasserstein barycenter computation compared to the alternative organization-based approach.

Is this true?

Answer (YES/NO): NO